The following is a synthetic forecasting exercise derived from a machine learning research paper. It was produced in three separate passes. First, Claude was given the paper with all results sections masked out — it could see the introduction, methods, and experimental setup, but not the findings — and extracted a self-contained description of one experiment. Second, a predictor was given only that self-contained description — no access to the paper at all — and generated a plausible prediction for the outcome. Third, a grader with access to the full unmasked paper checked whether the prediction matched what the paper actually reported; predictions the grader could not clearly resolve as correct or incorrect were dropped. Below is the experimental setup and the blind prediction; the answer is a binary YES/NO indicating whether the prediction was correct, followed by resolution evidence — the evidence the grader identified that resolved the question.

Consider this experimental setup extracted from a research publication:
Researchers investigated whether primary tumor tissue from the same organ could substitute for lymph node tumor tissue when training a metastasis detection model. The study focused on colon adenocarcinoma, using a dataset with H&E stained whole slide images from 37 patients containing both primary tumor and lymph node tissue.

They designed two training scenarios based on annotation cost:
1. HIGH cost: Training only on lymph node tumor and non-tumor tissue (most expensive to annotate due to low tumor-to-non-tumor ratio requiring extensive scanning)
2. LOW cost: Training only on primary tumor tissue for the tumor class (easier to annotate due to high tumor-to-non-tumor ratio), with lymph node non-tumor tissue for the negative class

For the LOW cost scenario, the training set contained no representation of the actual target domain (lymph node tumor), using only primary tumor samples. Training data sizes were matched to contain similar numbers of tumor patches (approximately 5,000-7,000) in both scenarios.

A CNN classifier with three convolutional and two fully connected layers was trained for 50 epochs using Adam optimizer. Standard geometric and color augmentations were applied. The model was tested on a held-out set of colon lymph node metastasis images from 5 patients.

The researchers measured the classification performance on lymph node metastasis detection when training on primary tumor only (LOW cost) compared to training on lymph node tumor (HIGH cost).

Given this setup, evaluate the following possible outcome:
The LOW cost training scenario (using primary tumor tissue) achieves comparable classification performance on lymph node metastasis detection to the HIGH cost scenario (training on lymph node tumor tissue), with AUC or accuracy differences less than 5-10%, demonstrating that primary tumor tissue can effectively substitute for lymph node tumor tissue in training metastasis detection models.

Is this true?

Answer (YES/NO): YES